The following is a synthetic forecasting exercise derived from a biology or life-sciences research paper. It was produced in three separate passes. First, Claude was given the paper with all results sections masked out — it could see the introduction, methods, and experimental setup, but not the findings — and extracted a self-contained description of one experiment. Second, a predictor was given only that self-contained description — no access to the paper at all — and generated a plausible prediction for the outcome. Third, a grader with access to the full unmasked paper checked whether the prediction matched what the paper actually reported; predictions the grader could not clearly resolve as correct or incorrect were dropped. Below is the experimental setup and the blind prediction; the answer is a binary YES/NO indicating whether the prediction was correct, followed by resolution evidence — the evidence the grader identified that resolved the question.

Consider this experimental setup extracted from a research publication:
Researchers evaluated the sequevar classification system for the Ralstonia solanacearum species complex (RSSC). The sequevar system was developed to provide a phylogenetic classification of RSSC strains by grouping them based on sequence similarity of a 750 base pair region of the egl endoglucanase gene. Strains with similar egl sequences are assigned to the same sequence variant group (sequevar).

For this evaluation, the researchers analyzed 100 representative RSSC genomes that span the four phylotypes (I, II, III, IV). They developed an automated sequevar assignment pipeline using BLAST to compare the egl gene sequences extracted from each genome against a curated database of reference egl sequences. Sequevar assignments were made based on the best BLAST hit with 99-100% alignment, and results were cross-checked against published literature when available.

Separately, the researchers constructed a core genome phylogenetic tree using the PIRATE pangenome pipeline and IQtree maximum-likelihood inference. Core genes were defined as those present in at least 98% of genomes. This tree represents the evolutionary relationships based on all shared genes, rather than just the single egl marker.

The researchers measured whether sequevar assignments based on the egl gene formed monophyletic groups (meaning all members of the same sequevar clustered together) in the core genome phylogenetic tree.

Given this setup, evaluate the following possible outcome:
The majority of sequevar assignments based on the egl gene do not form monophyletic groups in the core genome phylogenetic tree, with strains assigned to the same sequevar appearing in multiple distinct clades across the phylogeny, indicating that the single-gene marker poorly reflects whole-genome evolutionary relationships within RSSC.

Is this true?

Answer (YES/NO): NO